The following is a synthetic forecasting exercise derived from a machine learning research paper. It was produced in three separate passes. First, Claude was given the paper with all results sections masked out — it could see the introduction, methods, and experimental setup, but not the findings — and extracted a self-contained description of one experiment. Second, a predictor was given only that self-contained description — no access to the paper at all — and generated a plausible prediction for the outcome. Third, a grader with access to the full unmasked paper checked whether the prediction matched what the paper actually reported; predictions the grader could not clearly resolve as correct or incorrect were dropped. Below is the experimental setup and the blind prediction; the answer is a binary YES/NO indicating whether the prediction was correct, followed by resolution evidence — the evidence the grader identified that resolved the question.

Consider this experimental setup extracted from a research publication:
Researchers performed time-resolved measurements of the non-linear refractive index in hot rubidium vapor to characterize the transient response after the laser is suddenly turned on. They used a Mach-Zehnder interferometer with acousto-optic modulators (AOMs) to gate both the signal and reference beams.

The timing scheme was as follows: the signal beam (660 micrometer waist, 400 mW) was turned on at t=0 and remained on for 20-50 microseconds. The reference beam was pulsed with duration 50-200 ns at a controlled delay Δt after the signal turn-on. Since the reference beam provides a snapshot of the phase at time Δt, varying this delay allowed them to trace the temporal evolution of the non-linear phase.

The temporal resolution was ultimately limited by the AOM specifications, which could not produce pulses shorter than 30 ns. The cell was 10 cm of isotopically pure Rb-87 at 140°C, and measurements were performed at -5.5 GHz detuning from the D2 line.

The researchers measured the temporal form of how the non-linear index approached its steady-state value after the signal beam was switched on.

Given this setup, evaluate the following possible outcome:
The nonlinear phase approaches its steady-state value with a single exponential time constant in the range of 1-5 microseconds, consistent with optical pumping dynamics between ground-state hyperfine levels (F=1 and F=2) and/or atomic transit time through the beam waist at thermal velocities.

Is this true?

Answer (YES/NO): NO